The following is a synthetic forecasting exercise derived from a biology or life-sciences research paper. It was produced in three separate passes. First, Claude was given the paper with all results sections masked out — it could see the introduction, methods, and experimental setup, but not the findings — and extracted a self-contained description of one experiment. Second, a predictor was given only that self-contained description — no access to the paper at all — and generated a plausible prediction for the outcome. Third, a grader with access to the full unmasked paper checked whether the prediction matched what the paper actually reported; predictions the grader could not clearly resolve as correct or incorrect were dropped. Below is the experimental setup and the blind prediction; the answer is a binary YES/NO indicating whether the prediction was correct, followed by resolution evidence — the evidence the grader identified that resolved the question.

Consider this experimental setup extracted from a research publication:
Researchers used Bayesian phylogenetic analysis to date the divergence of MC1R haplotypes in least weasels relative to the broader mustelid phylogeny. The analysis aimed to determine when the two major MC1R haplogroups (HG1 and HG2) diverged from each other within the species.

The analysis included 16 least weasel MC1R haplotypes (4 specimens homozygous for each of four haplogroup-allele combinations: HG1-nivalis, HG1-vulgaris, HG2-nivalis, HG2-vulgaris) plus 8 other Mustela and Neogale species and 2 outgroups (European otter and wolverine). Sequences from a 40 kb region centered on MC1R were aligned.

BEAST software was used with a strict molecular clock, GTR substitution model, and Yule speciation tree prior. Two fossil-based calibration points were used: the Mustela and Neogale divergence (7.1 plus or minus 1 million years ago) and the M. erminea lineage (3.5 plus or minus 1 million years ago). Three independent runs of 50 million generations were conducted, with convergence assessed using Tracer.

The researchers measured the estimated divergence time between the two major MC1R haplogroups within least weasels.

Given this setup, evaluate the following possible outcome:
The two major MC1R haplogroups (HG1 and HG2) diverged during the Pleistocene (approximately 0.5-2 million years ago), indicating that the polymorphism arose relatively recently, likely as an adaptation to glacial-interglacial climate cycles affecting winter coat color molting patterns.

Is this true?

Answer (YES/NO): YES